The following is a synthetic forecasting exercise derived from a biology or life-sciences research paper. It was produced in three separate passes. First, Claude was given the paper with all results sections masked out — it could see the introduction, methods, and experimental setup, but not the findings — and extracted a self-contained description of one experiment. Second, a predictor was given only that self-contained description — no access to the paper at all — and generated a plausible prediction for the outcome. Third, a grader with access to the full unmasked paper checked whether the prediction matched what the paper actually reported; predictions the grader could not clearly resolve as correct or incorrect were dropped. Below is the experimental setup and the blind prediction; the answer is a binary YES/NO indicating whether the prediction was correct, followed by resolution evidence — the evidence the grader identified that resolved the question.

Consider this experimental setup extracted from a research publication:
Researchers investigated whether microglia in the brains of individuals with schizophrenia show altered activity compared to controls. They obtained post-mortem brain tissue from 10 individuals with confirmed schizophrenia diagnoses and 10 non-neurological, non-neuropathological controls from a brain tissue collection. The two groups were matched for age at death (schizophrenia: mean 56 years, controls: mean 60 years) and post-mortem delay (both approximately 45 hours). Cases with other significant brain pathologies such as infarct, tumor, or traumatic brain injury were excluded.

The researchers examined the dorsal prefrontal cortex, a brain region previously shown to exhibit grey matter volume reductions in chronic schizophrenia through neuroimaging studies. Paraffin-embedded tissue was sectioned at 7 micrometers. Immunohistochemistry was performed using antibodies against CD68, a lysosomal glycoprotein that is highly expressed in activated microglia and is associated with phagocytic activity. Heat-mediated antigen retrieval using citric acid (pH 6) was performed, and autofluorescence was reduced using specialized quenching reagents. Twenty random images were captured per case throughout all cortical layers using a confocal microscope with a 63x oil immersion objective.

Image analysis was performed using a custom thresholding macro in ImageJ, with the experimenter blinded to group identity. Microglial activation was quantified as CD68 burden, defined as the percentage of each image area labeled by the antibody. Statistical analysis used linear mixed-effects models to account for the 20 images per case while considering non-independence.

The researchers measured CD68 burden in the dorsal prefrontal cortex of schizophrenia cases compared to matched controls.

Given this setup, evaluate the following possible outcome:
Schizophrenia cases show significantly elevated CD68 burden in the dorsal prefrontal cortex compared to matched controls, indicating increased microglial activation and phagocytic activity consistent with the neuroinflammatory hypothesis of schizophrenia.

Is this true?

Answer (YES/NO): NO